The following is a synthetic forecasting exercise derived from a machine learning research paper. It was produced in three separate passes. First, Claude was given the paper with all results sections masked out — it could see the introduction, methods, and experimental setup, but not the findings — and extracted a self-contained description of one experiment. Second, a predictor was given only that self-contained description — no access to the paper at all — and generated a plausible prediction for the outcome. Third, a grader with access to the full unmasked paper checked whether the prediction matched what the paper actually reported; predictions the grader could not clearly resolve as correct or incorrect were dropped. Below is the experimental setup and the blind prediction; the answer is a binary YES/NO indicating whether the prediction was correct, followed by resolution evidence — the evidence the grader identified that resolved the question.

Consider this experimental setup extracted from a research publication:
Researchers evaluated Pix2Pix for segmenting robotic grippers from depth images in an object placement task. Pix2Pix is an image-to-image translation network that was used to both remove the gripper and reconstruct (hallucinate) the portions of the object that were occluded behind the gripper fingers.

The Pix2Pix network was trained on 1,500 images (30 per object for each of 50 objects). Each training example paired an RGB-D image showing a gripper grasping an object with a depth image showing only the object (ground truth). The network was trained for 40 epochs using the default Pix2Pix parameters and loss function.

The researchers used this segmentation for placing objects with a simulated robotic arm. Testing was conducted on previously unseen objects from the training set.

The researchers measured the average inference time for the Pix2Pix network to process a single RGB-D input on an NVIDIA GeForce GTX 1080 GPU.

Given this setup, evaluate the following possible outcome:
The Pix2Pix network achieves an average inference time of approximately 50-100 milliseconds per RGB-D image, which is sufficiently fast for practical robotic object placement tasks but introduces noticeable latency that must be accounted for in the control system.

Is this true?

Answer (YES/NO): NO